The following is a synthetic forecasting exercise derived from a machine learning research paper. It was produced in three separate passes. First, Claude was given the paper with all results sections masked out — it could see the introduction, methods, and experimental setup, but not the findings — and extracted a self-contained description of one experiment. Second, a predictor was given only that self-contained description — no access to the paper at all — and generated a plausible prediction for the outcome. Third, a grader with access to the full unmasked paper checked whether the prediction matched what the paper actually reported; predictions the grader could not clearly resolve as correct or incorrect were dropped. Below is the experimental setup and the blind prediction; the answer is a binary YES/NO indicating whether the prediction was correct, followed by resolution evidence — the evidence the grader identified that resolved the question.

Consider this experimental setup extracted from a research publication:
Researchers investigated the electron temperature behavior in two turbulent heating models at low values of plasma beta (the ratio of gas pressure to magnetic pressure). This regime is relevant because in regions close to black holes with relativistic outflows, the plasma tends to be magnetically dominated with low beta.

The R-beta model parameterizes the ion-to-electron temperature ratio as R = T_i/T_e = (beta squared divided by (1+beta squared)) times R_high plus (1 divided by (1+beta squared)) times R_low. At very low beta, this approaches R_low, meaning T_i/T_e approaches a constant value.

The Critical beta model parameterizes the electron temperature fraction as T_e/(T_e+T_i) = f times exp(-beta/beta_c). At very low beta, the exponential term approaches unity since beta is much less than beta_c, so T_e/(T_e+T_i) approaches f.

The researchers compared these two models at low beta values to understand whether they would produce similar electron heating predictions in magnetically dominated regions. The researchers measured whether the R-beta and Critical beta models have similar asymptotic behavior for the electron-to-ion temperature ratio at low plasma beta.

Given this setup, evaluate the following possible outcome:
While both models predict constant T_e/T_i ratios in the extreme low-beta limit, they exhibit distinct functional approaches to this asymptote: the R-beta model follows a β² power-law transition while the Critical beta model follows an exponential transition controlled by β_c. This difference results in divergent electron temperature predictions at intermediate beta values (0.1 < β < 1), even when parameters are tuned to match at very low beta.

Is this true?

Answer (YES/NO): NO